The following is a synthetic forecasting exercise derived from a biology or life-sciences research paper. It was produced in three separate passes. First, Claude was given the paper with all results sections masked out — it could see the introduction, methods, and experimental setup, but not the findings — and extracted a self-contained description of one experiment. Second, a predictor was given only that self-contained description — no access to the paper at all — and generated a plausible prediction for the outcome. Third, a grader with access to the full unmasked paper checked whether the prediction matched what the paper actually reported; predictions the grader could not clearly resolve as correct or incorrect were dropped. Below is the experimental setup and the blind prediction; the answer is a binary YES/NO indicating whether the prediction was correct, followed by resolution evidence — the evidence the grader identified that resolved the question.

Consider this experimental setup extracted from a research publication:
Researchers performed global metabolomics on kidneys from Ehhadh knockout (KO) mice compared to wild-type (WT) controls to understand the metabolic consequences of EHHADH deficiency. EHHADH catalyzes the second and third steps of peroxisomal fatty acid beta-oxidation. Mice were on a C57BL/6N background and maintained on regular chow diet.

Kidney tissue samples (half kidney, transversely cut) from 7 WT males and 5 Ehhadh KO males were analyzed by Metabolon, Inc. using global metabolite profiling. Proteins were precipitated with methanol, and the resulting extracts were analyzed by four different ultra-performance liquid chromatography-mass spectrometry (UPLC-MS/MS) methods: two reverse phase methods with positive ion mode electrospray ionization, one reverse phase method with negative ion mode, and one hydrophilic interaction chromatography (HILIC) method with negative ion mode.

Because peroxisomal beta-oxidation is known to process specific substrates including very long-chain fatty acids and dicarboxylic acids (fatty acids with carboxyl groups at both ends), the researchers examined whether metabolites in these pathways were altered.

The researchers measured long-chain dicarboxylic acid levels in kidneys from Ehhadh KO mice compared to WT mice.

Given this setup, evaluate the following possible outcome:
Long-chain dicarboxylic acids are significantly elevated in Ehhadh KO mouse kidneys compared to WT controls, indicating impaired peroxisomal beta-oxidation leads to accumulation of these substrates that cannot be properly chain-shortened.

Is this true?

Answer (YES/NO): NO